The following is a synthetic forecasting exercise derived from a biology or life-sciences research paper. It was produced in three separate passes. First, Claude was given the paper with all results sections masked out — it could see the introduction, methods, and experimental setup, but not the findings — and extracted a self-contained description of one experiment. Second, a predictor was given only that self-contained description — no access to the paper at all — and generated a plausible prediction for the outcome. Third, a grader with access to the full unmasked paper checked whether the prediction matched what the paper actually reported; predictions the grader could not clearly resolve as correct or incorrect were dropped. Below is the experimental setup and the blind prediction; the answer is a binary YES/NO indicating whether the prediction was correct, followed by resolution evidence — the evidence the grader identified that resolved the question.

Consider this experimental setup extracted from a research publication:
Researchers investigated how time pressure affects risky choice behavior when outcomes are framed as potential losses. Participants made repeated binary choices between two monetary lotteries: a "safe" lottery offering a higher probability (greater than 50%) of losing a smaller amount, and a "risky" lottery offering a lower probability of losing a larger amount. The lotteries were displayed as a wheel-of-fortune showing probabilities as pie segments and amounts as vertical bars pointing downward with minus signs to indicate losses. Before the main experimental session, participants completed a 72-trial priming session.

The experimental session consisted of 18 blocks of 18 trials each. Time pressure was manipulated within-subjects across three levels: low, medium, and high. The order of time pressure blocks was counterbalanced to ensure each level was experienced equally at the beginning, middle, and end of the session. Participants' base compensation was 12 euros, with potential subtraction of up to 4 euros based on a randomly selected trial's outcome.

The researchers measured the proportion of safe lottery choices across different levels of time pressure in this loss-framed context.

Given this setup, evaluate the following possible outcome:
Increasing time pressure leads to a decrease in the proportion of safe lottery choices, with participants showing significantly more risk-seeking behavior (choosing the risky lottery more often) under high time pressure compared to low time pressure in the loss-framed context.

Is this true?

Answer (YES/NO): YES